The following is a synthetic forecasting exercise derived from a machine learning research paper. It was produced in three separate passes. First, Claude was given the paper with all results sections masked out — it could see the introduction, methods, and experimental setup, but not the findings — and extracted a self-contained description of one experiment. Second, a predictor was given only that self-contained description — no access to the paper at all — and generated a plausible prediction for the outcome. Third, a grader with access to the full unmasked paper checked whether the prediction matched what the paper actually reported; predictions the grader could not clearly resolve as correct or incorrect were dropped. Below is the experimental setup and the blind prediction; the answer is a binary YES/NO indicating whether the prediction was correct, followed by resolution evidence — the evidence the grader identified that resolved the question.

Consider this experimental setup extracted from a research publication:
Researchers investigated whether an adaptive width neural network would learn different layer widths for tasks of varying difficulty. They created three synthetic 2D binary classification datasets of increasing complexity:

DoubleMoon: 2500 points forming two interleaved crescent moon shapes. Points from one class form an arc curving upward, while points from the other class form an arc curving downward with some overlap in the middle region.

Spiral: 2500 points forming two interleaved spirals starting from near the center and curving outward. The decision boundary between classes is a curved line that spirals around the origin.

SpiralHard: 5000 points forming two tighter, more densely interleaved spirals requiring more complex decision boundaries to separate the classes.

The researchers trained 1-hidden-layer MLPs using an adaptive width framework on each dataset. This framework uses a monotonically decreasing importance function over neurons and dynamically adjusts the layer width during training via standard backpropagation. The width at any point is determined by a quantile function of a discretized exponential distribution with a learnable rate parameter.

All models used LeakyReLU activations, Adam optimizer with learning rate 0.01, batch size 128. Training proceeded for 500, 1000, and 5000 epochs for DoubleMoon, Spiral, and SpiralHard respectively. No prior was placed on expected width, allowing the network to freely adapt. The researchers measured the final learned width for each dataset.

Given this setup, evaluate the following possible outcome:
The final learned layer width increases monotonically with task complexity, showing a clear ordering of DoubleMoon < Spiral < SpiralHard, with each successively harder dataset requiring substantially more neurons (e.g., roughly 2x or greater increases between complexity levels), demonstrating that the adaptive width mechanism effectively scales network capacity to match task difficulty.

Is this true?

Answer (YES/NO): YES